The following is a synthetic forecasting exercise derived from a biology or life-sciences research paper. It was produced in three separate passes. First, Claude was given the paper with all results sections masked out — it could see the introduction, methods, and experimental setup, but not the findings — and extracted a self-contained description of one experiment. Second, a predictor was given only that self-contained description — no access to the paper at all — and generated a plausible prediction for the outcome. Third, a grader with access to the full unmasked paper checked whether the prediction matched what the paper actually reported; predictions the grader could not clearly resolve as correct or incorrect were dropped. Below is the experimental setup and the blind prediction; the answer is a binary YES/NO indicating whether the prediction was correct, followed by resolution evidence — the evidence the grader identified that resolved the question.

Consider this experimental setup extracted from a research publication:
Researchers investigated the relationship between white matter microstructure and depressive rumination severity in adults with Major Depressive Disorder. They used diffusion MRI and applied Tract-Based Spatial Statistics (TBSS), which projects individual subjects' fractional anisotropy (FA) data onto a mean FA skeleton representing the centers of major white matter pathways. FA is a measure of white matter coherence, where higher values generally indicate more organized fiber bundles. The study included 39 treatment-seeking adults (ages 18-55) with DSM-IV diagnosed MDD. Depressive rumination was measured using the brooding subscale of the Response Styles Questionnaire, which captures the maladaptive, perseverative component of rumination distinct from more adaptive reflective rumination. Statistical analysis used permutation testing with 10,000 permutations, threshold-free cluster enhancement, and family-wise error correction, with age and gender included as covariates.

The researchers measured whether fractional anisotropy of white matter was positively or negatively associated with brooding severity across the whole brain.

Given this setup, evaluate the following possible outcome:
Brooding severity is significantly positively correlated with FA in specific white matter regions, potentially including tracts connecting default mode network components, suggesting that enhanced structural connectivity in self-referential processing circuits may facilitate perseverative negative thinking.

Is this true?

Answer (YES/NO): NO